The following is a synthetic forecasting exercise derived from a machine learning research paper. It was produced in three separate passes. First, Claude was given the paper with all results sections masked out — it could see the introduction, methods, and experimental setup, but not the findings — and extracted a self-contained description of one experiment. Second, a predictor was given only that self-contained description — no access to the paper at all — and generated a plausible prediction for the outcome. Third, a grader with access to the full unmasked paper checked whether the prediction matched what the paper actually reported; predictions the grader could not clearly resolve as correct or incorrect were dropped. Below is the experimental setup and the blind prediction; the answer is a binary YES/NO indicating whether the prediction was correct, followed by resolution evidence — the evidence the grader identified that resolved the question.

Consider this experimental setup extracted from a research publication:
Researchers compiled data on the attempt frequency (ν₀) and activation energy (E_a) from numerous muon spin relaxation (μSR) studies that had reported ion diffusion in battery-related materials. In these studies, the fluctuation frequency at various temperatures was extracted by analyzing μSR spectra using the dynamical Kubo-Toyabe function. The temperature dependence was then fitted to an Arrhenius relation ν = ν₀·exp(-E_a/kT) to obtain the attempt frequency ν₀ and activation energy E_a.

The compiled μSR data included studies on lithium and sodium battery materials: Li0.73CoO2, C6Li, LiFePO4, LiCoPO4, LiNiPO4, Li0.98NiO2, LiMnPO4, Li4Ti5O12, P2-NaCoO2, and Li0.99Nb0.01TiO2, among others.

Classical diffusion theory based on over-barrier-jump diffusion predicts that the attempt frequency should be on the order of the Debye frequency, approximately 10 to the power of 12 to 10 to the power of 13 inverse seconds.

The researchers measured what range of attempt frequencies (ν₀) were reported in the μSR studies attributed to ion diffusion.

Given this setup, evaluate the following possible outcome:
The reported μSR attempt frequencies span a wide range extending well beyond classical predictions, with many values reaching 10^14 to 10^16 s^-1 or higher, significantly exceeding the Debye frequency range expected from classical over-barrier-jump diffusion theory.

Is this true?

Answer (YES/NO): NO